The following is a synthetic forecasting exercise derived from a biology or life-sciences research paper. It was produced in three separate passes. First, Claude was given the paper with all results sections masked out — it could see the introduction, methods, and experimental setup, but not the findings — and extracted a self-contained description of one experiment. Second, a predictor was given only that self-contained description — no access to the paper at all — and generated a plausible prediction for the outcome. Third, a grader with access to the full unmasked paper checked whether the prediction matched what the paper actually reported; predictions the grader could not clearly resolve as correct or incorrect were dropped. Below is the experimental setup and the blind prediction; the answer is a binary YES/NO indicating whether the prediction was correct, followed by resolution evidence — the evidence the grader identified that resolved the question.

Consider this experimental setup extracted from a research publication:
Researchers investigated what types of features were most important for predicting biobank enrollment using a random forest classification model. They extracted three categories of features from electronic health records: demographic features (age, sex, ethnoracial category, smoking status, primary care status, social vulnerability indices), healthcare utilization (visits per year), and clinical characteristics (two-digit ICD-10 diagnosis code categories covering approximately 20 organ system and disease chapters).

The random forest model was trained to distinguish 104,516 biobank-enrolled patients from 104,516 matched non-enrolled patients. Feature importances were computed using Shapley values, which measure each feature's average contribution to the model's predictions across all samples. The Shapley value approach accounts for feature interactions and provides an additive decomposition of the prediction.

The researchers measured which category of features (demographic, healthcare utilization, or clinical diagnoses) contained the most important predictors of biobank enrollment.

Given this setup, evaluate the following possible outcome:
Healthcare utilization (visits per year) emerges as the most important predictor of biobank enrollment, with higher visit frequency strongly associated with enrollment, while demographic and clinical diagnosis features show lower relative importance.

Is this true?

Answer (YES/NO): NO